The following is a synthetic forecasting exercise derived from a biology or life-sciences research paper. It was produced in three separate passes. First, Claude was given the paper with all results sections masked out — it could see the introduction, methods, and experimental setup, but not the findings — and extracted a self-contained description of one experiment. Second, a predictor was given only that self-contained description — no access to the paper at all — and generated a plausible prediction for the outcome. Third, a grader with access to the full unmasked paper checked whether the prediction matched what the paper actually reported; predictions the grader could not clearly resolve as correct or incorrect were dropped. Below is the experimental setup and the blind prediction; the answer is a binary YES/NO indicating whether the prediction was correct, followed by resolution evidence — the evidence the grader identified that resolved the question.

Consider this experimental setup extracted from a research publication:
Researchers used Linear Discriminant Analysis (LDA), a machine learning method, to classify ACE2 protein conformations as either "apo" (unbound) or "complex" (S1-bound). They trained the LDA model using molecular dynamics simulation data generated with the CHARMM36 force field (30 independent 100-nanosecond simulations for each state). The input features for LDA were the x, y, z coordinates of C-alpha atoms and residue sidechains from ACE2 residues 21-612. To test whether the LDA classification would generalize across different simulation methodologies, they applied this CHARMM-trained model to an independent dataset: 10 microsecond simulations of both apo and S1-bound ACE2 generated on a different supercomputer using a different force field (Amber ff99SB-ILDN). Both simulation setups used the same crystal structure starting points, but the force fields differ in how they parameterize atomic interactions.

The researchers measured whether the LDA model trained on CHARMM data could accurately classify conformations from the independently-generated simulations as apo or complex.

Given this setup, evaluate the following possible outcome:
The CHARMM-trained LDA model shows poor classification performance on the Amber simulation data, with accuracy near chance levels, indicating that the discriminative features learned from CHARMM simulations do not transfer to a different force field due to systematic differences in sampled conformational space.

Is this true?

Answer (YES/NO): NO